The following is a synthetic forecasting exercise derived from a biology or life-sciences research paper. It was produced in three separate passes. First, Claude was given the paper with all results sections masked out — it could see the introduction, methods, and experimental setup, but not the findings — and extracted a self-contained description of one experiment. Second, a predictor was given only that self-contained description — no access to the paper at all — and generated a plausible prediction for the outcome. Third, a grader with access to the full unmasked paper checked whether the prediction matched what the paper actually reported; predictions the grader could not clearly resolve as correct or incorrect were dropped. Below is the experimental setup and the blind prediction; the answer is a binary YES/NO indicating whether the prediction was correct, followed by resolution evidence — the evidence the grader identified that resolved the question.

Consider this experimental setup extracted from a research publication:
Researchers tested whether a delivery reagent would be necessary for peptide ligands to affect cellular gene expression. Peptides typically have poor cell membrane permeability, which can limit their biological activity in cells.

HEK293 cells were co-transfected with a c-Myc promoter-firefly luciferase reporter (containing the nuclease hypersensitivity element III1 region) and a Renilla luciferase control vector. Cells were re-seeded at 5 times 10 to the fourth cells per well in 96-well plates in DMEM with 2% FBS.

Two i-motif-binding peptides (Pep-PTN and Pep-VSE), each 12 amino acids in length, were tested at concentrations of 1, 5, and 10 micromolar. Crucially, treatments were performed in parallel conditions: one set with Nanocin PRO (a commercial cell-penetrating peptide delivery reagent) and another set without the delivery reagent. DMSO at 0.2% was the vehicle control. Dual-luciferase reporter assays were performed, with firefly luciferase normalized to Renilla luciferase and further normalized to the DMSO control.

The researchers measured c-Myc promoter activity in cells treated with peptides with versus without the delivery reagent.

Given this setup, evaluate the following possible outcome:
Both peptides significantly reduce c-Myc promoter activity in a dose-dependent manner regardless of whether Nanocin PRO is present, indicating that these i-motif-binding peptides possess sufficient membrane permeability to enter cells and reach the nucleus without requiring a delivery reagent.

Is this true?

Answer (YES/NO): NO